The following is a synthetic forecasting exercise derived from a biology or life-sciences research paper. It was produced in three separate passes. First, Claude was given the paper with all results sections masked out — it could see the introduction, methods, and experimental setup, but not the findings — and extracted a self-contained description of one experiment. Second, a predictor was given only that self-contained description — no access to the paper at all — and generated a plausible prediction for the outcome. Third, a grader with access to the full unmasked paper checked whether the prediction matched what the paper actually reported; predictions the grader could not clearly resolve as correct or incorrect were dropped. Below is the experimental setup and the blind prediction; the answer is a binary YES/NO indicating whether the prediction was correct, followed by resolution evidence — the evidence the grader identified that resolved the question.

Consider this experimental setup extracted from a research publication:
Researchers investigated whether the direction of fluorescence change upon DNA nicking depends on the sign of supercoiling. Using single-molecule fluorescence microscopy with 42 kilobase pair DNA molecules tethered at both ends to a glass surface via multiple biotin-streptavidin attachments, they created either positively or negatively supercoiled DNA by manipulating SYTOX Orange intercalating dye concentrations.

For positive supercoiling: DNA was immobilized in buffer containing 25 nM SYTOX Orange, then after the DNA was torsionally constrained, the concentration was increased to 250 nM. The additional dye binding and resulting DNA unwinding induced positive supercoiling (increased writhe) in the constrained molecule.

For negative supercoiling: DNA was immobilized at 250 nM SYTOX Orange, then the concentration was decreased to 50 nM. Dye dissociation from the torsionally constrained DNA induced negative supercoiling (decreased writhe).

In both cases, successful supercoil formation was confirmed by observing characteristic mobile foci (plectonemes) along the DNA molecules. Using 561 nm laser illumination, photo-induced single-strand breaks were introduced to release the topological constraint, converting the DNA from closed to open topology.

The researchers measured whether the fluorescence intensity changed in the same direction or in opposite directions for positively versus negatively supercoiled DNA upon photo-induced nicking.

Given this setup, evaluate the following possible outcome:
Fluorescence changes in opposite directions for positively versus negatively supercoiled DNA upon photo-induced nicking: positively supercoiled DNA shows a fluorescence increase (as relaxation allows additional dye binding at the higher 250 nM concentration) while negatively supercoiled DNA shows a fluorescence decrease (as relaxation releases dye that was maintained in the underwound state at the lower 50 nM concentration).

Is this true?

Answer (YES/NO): YES